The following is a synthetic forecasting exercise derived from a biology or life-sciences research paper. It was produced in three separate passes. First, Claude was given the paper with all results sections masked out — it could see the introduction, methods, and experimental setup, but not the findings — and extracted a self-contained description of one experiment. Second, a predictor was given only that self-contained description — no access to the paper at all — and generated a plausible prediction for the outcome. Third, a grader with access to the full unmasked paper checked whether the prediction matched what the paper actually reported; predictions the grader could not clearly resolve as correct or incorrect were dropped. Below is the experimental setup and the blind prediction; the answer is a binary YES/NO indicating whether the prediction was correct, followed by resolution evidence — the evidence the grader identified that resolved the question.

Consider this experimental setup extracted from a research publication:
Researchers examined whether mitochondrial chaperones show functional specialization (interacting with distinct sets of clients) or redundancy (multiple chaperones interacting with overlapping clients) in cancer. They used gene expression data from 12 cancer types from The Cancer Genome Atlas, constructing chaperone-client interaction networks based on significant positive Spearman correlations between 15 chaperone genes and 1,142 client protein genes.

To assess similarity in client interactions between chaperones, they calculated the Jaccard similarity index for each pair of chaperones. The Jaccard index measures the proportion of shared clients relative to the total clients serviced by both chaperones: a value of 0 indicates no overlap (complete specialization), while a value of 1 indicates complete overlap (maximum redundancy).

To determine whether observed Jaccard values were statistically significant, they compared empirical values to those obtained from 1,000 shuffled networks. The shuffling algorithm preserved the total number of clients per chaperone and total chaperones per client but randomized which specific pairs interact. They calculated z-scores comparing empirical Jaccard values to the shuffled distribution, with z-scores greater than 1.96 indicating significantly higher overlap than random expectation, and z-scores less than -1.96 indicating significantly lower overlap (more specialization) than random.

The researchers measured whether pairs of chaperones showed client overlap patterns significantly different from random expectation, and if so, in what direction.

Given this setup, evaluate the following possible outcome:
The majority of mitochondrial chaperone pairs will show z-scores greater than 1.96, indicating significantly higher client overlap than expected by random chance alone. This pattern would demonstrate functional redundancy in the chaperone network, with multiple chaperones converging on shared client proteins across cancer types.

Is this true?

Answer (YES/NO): NO